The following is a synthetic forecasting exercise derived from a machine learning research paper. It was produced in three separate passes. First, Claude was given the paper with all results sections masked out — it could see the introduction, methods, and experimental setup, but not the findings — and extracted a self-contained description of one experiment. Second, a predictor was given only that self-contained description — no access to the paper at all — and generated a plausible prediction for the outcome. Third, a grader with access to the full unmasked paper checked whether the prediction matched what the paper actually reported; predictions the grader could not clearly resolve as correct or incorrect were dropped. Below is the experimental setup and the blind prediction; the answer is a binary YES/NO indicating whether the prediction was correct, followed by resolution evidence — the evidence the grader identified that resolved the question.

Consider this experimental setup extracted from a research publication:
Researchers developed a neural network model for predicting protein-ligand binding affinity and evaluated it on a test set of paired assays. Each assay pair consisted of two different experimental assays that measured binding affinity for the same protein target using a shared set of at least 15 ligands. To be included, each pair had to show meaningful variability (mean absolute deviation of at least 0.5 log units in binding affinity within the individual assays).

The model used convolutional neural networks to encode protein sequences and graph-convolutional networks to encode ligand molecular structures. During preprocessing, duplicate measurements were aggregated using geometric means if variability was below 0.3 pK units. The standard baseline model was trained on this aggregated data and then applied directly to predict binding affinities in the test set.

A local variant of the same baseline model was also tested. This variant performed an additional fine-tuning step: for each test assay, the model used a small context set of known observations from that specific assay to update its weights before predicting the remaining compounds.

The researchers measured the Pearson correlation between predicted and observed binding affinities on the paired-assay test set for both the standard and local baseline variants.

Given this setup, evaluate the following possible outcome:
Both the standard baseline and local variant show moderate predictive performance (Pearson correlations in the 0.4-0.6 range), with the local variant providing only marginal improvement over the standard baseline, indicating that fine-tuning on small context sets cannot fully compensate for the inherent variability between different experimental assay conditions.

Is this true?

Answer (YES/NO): NO